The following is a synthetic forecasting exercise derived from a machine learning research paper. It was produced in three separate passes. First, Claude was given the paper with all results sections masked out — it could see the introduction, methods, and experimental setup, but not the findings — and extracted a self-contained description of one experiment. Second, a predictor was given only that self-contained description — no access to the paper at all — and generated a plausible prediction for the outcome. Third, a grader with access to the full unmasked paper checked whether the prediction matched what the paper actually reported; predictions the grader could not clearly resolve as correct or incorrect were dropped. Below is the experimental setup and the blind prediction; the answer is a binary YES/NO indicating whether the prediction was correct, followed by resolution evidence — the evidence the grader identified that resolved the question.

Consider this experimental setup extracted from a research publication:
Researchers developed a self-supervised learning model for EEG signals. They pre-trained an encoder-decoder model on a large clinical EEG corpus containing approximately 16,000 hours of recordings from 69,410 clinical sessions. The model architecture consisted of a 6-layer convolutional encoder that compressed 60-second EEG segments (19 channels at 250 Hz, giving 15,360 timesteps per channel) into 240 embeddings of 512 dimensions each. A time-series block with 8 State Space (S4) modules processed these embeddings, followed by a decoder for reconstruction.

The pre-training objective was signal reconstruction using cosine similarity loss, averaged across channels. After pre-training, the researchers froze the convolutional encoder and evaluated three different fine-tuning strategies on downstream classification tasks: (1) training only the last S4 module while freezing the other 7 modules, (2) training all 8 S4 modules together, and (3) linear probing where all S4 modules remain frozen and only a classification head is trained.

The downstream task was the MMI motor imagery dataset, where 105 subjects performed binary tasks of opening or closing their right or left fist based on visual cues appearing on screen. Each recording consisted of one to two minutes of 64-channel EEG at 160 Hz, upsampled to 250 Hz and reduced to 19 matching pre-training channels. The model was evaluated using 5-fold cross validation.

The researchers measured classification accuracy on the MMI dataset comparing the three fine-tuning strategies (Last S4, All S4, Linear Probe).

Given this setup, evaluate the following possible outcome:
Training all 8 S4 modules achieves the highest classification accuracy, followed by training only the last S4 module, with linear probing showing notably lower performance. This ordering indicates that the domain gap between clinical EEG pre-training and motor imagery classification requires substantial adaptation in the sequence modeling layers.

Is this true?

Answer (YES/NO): YES